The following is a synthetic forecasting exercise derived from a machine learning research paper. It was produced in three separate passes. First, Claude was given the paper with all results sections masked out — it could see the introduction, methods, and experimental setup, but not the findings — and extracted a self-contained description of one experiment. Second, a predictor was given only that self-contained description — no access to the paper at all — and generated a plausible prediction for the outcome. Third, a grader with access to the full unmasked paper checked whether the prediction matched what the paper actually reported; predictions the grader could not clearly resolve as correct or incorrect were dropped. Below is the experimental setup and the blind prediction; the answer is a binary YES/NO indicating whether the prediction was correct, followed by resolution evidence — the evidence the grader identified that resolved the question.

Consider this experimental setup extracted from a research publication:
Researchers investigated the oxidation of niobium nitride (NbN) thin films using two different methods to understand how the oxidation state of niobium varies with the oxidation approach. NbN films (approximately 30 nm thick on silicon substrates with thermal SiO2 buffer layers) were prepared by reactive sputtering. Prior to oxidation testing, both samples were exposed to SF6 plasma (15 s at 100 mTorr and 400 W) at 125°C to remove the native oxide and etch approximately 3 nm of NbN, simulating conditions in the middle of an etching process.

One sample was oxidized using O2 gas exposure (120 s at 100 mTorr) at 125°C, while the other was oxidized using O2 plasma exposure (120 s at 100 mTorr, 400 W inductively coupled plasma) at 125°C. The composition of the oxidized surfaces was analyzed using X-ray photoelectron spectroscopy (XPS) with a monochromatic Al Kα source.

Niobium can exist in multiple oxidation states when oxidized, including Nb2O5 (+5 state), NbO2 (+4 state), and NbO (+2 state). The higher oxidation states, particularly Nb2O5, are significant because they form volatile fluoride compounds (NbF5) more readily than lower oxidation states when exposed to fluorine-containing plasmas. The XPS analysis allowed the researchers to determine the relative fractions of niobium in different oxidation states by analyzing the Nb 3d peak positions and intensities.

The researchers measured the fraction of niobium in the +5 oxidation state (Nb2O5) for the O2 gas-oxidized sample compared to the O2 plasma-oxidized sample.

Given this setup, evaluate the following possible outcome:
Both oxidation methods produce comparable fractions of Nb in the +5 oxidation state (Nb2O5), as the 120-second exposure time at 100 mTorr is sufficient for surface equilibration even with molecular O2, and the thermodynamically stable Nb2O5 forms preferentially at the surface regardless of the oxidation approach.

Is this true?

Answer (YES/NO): NO